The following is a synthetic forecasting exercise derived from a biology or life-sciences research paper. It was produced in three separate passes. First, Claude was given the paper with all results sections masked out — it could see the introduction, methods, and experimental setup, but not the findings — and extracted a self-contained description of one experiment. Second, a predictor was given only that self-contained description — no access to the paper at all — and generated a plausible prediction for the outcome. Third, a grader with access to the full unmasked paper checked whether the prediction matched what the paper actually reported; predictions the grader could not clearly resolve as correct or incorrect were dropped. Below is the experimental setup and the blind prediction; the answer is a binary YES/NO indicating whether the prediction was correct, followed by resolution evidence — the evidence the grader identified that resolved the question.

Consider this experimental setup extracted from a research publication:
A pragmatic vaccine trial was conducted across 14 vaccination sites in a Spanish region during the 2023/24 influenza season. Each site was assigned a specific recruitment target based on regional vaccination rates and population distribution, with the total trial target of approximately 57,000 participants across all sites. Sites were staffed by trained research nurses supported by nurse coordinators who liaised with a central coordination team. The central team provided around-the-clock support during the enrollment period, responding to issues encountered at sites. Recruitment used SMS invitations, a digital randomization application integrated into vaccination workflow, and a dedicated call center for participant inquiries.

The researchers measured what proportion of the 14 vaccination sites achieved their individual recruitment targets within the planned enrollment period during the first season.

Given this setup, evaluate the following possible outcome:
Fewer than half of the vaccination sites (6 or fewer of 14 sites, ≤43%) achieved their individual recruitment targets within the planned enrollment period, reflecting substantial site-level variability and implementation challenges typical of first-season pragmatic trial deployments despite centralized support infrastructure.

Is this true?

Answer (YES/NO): NO